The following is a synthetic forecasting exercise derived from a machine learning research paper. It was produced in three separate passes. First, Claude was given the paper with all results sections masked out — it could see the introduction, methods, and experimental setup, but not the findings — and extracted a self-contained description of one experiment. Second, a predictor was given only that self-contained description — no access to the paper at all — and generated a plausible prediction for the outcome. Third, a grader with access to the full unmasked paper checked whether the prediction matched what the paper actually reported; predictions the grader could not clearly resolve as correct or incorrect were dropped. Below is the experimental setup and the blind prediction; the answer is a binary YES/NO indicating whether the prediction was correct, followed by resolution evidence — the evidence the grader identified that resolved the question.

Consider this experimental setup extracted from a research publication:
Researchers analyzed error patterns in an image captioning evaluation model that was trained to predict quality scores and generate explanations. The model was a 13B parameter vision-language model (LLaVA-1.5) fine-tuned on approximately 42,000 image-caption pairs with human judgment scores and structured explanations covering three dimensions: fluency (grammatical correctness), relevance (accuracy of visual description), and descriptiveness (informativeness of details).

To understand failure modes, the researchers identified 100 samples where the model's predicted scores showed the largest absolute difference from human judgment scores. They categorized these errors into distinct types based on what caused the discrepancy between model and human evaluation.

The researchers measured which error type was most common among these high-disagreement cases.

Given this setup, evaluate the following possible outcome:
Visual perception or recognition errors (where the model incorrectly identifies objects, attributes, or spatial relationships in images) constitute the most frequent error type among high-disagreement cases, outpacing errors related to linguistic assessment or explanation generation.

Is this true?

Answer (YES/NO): NO